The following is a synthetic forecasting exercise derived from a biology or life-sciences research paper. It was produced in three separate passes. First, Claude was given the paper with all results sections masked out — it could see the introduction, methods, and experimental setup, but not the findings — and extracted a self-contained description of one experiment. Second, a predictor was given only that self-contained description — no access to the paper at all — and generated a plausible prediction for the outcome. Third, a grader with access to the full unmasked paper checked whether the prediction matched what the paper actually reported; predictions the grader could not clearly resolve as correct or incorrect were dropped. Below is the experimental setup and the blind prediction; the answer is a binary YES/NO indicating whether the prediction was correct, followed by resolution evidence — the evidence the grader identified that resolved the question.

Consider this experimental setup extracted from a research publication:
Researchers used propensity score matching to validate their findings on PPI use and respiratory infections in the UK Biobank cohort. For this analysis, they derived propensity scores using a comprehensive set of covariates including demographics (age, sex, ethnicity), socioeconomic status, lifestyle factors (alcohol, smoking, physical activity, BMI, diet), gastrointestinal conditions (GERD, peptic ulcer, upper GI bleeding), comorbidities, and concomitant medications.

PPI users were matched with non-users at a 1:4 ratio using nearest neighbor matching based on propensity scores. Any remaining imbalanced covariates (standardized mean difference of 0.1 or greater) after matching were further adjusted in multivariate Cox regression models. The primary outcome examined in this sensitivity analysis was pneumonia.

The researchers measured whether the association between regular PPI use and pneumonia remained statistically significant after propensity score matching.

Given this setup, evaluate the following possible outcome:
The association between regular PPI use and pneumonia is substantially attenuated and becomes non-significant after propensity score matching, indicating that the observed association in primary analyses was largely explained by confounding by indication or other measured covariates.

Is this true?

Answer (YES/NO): NO